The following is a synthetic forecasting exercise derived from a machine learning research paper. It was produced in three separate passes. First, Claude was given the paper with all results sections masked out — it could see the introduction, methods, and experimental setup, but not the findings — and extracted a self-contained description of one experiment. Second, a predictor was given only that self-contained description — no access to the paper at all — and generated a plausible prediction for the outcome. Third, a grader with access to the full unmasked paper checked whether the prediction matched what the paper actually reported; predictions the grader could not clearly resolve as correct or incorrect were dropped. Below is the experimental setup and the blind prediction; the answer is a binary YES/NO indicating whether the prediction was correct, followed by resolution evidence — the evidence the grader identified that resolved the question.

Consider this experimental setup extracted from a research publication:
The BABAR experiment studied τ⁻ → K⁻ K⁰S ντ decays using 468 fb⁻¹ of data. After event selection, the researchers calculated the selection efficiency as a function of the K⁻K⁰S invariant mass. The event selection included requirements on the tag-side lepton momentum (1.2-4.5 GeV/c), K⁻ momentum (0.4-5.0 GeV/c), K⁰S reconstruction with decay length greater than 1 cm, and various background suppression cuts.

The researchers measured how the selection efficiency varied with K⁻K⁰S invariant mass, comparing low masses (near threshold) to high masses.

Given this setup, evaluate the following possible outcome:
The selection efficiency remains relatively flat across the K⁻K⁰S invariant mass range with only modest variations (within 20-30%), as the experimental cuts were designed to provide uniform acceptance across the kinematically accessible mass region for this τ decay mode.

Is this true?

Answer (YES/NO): YES